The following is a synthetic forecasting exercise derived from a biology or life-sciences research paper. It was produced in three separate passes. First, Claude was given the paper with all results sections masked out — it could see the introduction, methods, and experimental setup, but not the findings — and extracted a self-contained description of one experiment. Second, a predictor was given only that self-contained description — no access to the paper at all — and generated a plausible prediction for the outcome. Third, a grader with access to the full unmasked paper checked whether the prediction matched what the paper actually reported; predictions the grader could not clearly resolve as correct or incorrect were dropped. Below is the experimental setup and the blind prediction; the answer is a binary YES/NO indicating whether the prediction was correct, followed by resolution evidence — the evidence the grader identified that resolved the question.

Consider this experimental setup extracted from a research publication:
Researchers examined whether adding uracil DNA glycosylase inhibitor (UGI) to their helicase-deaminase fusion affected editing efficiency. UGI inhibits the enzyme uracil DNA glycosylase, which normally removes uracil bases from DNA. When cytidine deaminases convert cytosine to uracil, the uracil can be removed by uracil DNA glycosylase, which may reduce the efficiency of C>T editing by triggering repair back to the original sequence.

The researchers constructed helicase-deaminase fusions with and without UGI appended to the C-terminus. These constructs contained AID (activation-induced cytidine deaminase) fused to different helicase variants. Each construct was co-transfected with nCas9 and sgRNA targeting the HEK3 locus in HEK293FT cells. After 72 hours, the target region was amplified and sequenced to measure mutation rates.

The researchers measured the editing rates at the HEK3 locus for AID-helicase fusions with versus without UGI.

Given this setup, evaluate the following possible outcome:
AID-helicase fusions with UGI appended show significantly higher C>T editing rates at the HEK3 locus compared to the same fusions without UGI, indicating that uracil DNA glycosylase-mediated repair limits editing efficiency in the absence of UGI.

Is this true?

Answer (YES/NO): YES